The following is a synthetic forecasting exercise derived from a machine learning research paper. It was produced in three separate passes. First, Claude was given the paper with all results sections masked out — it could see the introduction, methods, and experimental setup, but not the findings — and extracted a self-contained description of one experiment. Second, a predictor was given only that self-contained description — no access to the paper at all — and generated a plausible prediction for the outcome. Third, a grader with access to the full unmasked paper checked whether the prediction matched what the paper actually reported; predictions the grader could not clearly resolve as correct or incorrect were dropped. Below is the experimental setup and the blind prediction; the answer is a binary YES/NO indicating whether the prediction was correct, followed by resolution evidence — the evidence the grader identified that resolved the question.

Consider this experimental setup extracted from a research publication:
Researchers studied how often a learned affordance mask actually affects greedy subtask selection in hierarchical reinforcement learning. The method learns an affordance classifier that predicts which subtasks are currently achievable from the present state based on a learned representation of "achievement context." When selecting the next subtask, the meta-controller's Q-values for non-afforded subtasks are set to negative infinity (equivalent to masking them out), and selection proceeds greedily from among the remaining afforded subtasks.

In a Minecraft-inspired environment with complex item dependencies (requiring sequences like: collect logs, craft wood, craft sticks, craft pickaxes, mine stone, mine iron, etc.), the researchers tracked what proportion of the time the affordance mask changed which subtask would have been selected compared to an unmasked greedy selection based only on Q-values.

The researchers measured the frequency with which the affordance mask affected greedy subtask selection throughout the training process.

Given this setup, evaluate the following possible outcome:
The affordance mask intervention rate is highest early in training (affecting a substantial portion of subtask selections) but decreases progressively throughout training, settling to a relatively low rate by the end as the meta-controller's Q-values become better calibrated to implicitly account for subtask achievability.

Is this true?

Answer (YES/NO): NO